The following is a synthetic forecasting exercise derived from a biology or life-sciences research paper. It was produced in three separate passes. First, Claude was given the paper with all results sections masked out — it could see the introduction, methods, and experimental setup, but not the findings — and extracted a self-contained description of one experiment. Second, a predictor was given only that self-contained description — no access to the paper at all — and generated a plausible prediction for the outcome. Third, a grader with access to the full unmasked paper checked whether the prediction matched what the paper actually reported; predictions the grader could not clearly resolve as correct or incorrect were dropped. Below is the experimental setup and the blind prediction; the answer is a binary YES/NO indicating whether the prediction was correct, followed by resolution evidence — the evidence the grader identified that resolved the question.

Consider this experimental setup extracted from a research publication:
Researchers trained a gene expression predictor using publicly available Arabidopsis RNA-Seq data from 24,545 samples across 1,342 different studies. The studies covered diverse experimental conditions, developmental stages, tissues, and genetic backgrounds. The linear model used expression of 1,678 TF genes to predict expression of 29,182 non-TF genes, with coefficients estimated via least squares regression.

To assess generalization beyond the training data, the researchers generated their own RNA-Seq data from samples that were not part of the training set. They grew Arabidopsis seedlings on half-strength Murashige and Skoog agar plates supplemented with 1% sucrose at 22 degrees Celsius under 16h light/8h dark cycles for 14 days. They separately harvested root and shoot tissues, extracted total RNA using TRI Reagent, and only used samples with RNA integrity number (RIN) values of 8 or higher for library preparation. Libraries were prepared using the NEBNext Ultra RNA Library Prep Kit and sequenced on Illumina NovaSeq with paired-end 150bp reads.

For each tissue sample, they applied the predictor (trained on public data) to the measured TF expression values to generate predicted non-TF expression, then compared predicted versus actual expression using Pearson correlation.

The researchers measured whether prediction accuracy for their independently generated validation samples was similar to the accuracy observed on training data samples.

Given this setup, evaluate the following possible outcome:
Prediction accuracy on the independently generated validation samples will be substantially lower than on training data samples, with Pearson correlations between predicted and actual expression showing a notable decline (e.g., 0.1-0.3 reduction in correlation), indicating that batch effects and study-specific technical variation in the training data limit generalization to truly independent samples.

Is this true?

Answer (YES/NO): NO